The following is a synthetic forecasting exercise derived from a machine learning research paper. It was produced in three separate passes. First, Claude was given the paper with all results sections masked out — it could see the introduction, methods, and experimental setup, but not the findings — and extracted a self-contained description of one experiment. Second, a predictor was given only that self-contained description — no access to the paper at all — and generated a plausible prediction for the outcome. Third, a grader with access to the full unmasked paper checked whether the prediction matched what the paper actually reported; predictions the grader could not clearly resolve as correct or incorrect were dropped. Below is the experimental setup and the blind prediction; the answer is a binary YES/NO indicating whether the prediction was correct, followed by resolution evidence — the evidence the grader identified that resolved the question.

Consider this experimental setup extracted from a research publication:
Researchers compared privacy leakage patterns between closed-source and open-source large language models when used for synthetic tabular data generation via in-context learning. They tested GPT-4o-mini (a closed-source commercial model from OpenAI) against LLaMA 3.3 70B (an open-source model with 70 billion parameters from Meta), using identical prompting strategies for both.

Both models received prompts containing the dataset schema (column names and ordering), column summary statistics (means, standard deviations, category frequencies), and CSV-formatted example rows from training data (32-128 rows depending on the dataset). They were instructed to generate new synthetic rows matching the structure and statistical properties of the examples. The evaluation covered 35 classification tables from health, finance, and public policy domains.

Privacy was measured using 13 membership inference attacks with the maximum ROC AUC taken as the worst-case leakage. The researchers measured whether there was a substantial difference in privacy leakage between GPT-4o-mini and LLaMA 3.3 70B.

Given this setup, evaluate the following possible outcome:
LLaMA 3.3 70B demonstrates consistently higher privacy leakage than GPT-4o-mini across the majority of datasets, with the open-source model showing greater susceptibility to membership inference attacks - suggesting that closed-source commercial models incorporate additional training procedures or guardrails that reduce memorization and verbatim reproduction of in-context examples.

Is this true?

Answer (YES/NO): YES